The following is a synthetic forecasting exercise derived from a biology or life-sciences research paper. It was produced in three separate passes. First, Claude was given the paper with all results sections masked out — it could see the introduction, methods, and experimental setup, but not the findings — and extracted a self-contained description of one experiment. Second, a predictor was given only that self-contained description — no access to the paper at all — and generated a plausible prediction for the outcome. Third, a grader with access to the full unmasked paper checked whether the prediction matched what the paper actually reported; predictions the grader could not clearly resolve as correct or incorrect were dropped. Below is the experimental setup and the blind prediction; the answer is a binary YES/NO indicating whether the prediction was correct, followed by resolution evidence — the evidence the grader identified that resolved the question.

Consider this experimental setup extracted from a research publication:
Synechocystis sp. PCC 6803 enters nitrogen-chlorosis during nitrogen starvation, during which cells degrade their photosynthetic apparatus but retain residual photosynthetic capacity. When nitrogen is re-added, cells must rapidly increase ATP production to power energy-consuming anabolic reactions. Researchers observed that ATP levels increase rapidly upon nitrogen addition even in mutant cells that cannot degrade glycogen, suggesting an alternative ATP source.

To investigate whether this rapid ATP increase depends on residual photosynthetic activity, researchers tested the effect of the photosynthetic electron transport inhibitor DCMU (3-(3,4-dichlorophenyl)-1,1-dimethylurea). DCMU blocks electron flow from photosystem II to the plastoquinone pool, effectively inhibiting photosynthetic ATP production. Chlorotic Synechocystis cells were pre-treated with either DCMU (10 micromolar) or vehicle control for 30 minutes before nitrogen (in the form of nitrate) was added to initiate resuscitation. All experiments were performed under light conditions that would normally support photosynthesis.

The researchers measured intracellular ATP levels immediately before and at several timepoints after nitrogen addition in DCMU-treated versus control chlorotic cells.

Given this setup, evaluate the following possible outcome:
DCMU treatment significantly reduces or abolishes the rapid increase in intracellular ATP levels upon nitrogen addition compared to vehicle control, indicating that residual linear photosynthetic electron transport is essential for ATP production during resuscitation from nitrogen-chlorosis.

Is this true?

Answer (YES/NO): NO